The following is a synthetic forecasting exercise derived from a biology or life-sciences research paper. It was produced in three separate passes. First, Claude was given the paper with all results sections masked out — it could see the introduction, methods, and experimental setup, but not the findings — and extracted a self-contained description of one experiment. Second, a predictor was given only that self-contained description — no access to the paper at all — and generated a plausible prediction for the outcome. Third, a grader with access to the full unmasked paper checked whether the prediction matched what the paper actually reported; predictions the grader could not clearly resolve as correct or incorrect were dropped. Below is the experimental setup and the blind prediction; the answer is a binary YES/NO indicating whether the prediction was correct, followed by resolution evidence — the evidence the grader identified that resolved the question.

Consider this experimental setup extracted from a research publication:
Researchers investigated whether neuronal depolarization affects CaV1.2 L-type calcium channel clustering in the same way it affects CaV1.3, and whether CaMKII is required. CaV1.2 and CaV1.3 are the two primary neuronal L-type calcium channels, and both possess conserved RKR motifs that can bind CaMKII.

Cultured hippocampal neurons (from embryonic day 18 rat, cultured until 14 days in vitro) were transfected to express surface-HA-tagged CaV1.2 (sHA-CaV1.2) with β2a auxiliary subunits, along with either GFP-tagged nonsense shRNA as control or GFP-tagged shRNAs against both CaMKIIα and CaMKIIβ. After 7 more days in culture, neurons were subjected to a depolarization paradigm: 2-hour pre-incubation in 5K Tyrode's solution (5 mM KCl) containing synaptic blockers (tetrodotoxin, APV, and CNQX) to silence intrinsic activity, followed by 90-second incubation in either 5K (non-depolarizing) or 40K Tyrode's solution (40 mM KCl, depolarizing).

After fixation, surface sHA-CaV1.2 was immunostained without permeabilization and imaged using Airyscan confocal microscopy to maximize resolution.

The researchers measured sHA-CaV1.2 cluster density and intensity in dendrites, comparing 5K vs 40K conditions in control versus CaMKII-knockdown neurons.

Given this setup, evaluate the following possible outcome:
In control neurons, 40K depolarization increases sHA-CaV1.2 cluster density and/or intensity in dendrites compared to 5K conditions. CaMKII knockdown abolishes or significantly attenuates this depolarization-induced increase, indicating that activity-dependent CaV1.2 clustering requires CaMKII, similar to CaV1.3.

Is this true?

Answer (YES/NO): NO